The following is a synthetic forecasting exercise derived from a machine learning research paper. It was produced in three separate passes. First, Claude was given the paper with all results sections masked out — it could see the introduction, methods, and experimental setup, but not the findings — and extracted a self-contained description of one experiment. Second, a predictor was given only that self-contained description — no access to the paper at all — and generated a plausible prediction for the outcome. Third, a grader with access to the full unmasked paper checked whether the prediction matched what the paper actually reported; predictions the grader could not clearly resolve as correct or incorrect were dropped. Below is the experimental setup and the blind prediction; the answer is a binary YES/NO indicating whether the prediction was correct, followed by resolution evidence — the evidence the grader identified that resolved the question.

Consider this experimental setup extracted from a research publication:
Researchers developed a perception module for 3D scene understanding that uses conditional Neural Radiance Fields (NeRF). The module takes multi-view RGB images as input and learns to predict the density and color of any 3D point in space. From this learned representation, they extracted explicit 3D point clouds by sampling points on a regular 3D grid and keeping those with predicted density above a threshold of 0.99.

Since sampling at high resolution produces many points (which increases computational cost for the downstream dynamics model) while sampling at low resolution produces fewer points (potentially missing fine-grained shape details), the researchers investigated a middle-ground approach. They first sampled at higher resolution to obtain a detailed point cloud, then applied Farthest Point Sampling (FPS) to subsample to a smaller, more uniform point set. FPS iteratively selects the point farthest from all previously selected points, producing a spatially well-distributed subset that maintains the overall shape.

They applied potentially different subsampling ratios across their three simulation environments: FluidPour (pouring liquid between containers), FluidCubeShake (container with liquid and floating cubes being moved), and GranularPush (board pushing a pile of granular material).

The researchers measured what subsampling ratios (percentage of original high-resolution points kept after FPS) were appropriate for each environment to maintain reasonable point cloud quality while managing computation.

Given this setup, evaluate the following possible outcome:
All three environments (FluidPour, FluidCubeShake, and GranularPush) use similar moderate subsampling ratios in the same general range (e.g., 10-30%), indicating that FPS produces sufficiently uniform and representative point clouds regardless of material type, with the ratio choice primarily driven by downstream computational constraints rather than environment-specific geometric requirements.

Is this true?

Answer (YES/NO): NO